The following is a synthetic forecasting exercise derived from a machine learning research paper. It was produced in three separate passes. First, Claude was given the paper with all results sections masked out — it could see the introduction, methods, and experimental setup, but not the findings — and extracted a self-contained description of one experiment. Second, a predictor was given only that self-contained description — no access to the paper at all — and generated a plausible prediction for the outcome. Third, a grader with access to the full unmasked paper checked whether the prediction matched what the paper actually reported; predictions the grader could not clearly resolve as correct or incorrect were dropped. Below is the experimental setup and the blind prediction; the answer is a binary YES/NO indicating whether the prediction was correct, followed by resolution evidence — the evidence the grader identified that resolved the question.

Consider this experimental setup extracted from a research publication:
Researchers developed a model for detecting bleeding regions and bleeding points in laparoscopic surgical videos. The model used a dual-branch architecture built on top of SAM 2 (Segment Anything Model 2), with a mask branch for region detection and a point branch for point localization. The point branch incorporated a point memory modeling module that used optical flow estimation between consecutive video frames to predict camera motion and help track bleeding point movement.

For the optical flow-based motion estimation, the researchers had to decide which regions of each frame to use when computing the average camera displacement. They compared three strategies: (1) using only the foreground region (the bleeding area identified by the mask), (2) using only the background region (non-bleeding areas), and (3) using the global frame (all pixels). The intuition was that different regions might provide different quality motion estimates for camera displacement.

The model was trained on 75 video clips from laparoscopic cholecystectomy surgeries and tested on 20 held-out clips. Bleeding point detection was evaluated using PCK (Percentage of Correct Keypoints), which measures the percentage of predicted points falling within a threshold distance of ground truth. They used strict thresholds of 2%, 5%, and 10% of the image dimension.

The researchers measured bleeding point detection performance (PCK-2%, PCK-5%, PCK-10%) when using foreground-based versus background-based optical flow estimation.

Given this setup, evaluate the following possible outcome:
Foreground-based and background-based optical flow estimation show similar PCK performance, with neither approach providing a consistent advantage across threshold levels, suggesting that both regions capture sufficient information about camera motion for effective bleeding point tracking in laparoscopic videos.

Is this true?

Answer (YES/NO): NO